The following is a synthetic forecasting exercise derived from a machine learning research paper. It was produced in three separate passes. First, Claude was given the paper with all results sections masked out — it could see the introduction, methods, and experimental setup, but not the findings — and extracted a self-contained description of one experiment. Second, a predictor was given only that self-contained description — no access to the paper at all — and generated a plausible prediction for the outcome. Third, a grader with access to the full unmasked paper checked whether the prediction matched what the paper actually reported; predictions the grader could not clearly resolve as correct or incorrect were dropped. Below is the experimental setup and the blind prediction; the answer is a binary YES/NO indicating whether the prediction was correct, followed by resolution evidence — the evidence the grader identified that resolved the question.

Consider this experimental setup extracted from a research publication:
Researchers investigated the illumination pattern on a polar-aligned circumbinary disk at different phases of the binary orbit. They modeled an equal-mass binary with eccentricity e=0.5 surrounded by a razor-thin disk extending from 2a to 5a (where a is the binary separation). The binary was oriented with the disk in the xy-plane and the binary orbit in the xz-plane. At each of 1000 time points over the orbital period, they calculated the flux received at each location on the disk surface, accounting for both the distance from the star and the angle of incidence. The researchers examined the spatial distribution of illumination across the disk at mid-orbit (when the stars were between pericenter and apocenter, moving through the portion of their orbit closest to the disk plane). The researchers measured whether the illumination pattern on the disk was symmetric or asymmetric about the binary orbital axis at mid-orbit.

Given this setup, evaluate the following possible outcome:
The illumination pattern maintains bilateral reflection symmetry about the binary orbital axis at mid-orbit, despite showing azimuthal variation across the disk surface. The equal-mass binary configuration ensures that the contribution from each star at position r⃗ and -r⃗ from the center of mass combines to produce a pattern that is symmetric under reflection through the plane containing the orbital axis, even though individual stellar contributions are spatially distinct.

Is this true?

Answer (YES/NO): NO